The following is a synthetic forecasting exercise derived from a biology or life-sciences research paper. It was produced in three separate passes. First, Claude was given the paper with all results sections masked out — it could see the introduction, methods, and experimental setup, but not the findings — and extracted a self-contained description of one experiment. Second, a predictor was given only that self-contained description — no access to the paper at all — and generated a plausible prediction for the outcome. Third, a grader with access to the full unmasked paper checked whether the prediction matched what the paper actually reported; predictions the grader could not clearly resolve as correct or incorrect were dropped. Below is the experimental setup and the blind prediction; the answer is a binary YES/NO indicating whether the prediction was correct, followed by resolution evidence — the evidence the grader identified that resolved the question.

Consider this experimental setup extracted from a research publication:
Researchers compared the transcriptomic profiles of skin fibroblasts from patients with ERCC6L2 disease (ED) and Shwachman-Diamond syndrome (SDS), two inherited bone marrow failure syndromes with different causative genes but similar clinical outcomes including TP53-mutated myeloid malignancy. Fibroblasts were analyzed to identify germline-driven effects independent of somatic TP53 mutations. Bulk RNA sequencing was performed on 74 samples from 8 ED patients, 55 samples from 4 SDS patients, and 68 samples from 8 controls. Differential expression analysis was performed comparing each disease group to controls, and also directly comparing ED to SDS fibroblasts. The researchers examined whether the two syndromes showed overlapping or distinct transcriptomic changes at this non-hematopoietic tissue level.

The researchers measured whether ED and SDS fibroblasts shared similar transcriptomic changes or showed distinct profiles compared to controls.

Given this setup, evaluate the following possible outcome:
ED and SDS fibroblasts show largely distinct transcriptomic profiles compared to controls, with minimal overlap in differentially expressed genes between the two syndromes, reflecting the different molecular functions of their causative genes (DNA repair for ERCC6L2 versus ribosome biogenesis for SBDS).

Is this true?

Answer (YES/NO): YES